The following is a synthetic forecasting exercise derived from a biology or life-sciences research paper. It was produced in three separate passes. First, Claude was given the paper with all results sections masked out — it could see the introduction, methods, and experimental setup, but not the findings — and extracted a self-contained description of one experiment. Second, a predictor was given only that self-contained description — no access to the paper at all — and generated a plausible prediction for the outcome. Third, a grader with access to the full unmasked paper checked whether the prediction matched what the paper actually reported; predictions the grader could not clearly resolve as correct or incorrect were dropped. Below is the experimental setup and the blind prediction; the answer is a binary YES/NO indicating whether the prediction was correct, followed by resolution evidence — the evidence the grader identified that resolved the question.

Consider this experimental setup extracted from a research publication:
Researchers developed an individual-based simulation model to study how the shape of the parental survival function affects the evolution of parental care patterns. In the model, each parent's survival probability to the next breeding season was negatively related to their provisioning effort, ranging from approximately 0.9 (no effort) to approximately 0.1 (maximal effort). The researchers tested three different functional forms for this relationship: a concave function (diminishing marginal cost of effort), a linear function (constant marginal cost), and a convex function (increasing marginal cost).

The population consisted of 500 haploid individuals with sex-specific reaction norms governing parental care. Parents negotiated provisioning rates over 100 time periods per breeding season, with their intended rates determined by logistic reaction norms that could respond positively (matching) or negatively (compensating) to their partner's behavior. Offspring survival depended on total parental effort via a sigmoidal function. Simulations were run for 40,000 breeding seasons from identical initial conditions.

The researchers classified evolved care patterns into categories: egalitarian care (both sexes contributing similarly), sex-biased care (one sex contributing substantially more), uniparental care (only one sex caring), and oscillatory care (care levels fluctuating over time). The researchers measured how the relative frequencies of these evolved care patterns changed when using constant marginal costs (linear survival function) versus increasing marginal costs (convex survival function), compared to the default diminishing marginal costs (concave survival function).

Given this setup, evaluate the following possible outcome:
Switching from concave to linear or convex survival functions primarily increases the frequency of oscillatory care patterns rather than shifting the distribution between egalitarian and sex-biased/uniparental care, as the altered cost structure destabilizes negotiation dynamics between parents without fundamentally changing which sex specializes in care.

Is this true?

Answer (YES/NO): NO